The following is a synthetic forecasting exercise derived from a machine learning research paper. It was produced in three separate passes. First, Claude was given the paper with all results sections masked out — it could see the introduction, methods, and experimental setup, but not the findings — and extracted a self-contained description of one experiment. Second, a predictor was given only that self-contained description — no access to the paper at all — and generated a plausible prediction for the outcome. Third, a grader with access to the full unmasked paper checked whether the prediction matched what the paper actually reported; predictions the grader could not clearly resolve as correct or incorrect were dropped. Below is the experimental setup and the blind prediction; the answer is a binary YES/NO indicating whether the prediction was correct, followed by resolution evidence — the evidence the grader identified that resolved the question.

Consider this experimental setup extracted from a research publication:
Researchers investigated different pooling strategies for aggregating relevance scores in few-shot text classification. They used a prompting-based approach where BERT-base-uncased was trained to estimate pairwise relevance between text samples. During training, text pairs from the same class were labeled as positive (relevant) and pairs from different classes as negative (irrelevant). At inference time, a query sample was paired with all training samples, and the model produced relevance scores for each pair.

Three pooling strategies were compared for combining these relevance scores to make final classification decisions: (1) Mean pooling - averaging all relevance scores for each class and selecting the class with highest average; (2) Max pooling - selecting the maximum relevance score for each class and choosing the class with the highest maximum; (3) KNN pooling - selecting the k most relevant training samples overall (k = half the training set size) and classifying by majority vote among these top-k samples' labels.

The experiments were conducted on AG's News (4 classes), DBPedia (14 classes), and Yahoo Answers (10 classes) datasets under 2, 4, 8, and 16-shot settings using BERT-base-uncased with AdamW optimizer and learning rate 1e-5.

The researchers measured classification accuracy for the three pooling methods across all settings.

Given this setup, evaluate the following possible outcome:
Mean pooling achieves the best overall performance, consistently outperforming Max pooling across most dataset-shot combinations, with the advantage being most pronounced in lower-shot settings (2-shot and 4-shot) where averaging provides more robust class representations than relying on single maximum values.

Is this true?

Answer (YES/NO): NO